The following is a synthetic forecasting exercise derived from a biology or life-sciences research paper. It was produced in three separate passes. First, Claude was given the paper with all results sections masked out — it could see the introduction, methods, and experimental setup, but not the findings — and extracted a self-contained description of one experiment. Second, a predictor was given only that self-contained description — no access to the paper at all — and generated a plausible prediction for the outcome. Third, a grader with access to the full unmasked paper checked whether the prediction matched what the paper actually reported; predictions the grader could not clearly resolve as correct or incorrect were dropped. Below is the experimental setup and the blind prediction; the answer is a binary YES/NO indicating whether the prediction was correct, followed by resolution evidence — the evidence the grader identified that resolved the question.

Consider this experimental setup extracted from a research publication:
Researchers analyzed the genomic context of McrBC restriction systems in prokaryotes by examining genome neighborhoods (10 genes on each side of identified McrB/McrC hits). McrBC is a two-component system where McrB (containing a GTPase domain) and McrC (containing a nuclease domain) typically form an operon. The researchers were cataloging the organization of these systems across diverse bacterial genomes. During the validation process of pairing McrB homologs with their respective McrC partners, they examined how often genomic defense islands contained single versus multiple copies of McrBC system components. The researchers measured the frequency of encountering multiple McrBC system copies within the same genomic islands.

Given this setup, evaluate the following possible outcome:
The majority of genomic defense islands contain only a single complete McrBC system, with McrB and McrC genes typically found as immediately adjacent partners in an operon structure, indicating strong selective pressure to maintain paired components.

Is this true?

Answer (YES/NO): NO